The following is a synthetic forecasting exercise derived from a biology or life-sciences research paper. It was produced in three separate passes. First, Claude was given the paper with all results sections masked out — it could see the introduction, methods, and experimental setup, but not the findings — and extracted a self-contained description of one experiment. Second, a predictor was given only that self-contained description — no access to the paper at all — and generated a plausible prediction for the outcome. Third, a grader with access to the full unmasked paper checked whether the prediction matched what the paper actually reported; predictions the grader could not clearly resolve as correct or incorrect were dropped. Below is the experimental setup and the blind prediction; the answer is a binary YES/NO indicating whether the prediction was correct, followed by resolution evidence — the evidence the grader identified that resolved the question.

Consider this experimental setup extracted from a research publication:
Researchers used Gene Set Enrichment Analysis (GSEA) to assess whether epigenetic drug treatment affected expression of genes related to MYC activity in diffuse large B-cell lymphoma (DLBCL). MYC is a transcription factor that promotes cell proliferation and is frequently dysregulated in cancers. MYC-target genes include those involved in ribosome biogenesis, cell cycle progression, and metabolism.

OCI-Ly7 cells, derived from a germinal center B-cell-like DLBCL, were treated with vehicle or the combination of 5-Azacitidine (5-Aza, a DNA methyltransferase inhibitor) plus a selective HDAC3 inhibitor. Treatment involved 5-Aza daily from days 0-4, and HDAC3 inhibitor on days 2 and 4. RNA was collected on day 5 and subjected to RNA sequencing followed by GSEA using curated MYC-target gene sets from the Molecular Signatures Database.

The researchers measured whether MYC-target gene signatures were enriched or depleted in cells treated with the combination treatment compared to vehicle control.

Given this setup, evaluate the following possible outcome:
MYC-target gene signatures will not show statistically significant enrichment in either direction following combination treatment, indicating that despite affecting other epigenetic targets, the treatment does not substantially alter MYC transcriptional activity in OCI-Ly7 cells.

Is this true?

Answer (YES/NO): NO